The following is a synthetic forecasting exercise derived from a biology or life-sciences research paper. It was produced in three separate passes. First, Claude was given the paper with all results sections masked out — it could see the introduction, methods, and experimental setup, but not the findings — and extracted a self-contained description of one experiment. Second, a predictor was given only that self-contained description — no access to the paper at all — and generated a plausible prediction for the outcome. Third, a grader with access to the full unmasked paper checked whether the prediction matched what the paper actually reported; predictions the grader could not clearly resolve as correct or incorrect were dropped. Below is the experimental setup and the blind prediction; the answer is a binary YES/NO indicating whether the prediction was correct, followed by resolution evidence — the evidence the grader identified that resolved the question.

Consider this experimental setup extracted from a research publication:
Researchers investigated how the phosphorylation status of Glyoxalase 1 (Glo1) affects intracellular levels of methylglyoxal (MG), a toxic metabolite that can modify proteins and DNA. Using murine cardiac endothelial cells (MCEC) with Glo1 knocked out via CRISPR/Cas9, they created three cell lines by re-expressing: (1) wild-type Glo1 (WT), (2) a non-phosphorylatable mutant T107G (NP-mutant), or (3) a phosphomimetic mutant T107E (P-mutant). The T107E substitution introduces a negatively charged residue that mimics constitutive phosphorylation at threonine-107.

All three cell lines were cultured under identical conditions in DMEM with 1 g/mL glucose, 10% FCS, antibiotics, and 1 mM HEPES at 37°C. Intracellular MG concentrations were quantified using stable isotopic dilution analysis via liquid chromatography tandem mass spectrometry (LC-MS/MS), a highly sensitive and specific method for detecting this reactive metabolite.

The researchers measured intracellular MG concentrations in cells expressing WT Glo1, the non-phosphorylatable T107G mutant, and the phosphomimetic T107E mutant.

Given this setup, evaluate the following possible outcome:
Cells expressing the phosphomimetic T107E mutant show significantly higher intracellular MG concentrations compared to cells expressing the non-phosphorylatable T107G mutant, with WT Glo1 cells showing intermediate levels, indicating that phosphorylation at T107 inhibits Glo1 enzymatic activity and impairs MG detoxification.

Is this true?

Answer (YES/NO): NO